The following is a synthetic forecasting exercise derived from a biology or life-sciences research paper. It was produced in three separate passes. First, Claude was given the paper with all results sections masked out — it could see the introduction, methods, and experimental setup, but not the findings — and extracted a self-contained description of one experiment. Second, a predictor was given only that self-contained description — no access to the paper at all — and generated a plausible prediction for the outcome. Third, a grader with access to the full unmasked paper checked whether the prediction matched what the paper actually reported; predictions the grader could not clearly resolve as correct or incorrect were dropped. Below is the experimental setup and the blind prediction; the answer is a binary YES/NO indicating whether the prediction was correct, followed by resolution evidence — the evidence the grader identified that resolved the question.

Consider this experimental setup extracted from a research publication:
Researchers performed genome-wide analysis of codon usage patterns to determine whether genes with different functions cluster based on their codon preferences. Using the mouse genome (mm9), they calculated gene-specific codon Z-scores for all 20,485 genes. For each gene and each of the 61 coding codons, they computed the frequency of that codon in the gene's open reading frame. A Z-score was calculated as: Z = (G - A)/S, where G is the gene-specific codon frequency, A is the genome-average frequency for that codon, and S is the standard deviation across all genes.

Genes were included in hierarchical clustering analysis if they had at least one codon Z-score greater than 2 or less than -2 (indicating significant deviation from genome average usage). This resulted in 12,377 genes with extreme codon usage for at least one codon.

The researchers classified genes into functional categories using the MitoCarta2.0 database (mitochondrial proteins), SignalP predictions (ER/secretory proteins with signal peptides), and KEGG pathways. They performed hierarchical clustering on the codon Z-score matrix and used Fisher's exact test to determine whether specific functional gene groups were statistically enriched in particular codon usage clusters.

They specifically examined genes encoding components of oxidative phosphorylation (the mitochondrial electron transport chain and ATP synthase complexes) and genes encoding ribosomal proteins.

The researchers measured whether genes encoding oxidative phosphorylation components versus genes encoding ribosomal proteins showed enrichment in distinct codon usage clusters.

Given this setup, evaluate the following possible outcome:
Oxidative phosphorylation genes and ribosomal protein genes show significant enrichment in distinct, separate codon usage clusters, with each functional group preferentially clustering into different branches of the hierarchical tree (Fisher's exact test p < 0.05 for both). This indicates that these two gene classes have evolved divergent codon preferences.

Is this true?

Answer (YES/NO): NO